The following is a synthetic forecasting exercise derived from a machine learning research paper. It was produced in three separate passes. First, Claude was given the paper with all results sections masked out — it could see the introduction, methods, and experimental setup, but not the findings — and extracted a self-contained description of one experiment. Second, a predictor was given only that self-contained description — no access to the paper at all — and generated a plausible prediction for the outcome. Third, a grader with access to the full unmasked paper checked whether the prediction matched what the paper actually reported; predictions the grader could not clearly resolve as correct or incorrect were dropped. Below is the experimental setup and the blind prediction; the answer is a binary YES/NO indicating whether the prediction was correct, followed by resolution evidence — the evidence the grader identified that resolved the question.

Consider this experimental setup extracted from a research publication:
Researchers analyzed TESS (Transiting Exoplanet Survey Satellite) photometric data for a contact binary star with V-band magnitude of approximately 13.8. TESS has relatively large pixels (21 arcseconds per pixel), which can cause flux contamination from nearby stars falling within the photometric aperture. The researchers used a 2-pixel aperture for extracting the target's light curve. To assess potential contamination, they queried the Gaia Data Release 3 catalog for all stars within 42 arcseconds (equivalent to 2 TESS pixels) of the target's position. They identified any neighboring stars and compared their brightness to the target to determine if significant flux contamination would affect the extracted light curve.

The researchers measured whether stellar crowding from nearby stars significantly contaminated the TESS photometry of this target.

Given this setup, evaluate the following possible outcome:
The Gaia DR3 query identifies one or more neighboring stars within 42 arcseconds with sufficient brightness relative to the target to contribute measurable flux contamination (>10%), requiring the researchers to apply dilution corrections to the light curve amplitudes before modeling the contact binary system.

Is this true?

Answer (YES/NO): NO